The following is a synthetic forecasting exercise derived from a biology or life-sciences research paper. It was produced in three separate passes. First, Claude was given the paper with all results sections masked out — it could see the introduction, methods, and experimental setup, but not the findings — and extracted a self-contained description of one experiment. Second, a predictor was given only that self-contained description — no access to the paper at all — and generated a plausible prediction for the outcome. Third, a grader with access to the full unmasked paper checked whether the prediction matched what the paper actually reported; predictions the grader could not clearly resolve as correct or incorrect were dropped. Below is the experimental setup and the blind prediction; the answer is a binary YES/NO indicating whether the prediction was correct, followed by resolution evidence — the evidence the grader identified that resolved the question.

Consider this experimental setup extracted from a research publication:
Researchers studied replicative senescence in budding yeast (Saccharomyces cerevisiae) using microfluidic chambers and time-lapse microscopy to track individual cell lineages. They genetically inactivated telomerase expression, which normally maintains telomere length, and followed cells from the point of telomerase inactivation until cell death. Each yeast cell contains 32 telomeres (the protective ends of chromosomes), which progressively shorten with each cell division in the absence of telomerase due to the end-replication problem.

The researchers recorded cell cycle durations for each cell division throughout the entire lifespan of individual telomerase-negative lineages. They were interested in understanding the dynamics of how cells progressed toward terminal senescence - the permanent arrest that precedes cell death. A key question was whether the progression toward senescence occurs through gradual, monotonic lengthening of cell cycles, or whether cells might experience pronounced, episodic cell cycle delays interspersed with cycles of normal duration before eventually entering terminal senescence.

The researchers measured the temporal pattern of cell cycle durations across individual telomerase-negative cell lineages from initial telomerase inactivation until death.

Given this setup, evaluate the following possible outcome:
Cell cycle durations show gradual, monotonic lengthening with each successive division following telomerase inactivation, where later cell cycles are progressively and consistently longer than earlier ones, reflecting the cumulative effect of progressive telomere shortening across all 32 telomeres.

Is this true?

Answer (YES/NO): NO